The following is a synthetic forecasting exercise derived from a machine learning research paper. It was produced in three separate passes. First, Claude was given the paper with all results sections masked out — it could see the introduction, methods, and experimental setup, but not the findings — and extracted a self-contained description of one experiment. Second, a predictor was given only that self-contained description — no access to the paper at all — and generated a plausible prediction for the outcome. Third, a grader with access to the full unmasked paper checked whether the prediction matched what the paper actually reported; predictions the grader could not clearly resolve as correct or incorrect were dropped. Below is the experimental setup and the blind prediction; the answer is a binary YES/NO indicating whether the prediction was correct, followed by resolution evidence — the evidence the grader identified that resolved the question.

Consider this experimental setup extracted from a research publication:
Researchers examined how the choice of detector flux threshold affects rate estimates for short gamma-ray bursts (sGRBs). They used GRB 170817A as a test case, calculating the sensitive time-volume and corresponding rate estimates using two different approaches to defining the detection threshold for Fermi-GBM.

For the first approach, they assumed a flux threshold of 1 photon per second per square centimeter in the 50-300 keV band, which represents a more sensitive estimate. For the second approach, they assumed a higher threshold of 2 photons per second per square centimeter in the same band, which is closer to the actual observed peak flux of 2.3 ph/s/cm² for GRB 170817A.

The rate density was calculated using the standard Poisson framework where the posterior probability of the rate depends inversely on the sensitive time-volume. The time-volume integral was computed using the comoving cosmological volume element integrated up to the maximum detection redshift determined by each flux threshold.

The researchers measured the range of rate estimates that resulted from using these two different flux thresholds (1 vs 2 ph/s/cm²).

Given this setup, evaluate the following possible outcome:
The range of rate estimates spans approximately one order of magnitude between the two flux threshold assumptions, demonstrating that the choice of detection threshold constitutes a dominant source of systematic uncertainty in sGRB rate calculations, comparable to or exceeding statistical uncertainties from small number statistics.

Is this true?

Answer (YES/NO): NO